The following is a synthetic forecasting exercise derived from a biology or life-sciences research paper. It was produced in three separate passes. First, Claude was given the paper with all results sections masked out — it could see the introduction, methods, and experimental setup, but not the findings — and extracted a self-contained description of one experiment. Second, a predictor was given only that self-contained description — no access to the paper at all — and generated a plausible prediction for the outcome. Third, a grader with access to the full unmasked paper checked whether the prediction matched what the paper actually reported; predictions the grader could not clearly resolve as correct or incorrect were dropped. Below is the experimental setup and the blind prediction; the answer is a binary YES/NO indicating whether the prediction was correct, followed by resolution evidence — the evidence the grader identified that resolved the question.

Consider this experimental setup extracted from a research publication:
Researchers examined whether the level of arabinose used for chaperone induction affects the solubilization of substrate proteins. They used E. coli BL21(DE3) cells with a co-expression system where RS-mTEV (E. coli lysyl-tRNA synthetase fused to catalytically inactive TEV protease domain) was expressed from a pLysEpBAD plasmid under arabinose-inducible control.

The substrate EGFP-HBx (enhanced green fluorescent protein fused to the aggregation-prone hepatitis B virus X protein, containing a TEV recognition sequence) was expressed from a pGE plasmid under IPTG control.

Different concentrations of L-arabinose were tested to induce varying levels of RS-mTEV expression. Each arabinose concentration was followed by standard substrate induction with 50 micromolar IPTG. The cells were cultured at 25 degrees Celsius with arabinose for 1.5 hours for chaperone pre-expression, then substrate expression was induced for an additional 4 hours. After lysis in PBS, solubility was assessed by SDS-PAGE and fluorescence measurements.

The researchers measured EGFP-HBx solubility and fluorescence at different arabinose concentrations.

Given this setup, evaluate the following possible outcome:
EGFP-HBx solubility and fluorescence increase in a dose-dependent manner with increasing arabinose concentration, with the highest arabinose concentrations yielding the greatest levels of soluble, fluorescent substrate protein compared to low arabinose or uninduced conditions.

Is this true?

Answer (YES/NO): YES